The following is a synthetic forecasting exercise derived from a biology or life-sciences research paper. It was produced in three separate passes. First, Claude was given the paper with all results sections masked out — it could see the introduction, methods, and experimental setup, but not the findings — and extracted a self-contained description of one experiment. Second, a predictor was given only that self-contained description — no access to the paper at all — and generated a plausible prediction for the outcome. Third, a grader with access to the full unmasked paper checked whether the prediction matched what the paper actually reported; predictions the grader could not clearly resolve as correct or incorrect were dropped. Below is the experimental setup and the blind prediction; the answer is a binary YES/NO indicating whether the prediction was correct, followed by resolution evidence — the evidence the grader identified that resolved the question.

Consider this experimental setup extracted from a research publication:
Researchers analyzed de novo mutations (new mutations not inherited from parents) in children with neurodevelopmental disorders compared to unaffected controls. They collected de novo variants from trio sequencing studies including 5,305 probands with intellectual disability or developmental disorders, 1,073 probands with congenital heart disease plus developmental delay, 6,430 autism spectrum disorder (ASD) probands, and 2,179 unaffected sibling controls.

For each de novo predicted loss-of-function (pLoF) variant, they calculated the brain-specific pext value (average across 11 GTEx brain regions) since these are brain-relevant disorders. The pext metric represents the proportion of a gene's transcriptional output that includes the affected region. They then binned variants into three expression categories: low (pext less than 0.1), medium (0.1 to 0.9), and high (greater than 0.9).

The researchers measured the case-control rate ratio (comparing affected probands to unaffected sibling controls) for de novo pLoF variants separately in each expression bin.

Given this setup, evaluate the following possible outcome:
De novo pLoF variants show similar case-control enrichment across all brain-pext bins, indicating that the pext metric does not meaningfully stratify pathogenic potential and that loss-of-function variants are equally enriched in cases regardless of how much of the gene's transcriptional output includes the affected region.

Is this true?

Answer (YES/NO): NO